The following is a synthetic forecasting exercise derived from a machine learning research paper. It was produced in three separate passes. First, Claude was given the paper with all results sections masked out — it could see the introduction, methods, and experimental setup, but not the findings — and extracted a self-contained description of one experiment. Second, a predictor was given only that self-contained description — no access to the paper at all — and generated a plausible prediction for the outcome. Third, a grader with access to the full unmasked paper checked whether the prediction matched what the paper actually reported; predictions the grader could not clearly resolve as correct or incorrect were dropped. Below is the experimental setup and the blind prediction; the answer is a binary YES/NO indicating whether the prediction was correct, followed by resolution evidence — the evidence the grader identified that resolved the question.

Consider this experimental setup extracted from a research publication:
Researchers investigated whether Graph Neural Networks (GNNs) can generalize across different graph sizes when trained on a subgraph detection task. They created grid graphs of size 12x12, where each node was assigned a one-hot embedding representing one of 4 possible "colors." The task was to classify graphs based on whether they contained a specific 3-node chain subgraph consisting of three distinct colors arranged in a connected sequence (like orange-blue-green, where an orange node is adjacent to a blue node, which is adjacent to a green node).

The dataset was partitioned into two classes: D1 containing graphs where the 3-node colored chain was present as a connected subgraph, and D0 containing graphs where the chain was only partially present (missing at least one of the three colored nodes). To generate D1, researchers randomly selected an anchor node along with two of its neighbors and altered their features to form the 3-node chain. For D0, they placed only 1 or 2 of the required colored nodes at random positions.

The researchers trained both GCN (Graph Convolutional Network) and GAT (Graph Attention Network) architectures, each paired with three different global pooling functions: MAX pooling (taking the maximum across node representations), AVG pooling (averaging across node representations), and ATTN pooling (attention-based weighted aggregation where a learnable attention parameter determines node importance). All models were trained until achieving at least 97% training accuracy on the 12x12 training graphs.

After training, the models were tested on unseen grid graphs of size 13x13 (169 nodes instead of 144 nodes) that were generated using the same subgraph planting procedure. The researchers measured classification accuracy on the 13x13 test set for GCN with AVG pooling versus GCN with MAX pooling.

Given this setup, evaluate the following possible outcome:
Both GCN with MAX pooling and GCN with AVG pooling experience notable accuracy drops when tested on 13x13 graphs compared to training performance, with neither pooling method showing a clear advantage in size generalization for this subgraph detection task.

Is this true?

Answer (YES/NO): NO